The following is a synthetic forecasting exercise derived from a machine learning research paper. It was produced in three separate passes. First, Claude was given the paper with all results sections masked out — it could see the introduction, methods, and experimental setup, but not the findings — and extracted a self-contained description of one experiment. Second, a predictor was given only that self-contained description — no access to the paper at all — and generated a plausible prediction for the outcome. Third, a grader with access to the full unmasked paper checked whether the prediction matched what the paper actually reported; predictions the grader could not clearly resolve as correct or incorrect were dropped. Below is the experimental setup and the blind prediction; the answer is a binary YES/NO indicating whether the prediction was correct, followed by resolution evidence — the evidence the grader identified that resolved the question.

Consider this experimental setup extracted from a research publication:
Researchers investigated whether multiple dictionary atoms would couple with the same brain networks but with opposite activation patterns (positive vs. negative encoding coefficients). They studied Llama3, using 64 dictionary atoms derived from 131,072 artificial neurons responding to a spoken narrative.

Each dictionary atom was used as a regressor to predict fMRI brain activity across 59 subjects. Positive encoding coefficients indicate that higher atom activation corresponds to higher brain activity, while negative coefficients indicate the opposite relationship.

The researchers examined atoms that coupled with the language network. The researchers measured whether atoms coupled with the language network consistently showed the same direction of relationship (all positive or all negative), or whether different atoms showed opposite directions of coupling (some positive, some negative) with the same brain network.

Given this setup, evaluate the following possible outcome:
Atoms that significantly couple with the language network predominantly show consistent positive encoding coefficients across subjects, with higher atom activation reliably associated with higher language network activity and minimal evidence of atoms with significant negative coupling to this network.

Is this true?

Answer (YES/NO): NO